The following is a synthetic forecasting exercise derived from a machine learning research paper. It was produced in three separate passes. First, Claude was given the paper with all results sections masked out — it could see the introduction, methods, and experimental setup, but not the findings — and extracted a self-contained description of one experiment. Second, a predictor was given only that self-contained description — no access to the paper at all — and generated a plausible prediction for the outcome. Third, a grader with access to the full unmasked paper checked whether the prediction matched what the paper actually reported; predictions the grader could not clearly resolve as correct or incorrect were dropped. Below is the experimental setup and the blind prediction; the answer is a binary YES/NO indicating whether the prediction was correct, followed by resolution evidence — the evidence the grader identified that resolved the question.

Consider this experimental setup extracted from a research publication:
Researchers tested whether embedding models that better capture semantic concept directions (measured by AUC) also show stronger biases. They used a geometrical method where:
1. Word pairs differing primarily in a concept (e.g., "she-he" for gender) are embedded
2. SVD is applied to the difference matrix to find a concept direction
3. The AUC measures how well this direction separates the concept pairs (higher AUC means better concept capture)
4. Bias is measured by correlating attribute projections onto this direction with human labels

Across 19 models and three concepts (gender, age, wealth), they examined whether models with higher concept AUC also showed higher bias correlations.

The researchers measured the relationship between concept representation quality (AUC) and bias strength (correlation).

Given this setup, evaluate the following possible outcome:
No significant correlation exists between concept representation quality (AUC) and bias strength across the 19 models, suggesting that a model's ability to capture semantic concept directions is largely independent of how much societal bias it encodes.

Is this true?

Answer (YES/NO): NO